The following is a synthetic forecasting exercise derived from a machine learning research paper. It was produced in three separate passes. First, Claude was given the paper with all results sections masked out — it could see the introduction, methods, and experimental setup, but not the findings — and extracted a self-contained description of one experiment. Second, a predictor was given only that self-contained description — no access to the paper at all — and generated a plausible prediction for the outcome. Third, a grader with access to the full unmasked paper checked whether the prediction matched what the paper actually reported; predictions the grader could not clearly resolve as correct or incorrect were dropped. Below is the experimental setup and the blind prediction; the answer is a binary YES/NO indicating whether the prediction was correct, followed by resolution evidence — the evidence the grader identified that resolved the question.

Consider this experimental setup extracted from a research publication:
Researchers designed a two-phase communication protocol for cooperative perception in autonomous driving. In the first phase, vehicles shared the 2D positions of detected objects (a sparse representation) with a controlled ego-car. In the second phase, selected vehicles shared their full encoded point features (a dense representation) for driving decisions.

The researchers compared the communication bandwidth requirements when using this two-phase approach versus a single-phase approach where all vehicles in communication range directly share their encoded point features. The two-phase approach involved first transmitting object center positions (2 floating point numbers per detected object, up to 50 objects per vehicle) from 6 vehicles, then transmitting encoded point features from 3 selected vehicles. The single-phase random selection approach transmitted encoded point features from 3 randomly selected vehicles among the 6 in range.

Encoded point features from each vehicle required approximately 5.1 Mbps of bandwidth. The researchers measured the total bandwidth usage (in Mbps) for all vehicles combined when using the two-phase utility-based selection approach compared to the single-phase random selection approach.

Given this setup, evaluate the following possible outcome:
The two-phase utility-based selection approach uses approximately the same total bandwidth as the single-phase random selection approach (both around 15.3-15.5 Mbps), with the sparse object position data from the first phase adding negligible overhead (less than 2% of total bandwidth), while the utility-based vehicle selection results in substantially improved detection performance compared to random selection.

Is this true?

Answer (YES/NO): NO